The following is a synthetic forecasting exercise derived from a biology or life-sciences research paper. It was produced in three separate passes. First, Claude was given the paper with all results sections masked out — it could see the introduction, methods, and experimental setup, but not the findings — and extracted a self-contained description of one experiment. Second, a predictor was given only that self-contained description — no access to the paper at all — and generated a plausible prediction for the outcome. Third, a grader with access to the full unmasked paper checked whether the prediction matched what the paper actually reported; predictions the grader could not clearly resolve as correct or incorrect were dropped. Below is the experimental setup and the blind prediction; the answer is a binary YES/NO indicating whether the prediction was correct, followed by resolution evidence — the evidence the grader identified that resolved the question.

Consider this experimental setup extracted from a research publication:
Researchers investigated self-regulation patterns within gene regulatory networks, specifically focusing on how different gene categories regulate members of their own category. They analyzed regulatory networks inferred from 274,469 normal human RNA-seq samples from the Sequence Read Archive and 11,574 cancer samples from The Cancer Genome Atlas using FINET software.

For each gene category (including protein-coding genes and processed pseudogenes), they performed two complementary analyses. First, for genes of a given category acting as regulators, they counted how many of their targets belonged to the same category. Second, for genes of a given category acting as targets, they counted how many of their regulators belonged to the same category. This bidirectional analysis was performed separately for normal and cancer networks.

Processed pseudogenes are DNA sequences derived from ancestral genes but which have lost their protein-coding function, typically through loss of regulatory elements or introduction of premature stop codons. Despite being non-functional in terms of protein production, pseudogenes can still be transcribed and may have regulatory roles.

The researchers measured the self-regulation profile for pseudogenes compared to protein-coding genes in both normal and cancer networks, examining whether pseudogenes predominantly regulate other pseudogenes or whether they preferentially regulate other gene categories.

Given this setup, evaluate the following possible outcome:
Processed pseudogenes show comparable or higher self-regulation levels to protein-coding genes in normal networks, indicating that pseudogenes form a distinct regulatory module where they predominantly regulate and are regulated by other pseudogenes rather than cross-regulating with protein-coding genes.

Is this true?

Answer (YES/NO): NO